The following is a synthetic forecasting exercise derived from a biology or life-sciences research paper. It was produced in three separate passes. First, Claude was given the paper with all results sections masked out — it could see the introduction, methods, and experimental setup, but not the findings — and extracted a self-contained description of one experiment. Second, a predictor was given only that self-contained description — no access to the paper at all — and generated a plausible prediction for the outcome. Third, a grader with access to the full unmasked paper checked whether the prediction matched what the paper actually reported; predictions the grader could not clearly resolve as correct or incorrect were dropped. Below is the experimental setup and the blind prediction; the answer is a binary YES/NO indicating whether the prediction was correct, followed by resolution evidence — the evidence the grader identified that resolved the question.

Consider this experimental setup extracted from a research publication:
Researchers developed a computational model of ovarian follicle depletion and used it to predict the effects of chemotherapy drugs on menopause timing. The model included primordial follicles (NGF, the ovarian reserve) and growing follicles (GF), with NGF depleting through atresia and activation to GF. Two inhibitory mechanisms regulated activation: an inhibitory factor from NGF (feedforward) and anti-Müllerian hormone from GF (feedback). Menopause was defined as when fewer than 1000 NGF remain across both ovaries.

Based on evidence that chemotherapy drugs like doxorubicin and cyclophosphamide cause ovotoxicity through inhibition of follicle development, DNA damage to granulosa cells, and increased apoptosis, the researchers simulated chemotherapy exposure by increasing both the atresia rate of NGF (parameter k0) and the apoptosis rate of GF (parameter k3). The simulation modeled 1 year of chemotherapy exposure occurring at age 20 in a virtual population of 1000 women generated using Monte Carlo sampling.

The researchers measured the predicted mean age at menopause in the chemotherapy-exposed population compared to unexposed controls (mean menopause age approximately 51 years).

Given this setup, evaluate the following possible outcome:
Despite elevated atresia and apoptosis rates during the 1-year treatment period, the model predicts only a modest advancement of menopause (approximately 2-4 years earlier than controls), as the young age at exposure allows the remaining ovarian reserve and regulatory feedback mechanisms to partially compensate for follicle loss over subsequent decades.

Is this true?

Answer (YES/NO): YES